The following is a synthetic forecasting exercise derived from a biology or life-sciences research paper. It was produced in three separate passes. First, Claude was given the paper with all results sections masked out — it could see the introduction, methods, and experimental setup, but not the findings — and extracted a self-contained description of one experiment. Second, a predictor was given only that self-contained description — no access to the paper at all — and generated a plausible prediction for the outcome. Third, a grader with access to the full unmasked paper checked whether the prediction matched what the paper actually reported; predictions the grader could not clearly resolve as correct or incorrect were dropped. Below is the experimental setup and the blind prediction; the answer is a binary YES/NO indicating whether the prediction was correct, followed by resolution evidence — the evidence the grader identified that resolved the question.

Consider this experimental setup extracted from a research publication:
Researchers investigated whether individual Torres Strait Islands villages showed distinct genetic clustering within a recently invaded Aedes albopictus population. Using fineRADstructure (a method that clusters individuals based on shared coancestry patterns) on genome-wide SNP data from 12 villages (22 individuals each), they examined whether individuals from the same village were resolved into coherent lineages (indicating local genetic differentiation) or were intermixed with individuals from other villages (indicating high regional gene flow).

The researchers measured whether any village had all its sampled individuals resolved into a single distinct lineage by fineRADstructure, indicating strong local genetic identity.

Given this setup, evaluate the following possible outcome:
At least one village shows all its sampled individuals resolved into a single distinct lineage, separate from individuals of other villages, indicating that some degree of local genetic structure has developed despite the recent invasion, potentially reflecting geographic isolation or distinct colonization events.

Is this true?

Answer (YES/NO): YES